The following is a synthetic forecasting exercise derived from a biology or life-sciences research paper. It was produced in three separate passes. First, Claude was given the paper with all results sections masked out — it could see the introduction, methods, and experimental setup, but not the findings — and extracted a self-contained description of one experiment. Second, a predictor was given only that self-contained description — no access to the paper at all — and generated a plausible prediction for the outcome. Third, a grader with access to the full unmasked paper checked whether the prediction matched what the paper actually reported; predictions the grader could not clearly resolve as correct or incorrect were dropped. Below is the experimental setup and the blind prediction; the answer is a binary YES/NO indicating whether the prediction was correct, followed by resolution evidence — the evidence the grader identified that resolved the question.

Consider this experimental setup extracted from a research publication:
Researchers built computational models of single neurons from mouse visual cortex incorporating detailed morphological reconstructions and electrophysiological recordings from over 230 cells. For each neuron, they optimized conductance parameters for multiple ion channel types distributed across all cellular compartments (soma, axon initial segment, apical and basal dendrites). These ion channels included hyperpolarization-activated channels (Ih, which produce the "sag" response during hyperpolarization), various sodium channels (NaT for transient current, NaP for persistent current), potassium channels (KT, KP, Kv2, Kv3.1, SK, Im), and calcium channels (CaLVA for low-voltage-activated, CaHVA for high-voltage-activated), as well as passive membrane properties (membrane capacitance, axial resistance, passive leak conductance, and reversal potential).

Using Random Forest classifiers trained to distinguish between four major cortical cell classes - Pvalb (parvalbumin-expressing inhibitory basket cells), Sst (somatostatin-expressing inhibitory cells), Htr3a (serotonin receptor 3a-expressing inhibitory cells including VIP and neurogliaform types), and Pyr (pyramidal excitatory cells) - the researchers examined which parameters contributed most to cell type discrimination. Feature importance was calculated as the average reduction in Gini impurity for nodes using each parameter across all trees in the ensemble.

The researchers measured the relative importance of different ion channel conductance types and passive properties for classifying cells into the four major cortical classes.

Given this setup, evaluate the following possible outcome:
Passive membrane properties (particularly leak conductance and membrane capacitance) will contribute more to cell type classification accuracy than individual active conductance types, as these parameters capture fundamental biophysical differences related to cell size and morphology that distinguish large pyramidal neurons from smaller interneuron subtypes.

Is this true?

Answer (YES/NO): NO